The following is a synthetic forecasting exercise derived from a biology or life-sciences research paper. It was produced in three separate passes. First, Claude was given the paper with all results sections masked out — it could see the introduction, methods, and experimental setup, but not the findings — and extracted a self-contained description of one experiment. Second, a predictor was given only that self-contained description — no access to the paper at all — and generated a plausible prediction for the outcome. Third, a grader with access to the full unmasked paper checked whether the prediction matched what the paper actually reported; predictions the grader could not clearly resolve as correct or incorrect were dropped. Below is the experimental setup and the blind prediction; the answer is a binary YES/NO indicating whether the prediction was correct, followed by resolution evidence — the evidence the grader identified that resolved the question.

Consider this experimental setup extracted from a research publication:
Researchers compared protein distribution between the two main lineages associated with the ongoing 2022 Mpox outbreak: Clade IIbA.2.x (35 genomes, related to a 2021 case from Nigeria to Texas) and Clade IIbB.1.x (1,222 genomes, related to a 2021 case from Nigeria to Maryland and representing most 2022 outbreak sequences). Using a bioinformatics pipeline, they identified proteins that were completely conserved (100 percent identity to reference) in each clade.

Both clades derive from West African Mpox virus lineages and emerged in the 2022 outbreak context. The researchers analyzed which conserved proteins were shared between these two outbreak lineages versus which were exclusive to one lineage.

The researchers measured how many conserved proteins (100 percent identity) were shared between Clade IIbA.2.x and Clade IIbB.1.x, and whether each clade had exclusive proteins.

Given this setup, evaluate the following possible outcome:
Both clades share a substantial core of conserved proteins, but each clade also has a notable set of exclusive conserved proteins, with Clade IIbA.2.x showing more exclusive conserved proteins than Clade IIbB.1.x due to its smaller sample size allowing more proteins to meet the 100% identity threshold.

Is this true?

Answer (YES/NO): NO